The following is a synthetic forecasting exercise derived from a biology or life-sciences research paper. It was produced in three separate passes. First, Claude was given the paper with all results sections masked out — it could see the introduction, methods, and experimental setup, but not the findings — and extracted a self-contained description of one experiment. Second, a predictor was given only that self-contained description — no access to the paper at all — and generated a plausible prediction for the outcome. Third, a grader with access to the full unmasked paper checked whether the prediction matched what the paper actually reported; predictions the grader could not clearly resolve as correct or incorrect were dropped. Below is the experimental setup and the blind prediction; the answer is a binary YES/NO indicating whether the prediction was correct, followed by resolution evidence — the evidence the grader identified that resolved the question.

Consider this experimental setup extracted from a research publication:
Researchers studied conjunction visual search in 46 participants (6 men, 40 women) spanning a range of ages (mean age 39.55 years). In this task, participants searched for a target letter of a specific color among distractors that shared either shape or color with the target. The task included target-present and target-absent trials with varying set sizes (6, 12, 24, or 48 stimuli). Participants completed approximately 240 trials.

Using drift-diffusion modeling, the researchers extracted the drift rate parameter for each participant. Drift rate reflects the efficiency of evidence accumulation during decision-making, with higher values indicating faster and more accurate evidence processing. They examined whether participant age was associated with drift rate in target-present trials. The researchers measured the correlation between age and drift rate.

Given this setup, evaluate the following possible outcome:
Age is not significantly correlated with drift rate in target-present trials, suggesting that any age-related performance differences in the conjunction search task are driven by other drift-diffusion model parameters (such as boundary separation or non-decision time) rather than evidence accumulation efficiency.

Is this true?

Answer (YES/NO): NO